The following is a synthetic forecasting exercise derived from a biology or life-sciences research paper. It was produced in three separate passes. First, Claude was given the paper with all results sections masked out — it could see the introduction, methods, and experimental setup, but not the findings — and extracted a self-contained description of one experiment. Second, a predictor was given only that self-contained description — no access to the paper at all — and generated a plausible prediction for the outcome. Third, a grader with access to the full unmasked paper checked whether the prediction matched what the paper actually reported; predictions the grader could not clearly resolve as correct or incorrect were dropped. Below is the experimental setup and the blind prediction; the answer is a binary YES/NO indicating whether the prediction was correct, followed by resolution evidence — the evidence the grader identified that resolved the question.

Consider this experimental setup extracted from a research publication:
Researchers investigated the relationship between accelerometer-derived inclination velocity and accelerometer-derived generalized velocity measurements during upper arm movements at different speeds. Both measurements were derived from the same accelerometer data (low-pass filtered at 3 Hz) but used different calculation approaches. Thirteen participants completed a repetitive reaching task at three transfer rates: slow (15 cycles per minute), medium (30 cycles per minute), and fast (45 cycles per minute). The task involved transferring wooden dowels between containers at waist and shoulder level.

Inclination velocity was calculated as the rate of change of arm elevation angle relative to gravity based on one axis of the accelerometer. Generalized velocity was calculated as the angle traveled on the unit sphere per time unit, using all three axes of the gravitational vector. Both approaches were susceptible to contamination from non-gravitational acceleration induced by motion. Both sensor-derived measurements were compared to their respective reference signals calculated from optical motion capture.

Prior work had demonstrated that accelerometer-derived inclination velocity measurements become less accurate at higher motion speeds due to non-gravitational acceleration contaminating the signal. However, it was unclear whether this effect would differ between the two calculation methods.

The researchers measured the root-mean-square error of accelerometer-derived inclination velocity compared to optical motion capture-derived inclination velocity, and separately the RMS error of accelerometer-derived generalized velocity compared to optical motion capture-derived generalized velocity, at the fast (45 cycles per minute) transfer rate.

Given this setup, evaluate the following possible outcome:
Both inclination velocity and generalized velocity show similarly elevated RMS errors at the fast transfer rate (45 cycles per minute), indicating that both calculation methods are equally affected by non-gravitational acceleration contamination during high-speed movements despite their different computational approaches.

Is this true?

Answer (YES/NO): NO